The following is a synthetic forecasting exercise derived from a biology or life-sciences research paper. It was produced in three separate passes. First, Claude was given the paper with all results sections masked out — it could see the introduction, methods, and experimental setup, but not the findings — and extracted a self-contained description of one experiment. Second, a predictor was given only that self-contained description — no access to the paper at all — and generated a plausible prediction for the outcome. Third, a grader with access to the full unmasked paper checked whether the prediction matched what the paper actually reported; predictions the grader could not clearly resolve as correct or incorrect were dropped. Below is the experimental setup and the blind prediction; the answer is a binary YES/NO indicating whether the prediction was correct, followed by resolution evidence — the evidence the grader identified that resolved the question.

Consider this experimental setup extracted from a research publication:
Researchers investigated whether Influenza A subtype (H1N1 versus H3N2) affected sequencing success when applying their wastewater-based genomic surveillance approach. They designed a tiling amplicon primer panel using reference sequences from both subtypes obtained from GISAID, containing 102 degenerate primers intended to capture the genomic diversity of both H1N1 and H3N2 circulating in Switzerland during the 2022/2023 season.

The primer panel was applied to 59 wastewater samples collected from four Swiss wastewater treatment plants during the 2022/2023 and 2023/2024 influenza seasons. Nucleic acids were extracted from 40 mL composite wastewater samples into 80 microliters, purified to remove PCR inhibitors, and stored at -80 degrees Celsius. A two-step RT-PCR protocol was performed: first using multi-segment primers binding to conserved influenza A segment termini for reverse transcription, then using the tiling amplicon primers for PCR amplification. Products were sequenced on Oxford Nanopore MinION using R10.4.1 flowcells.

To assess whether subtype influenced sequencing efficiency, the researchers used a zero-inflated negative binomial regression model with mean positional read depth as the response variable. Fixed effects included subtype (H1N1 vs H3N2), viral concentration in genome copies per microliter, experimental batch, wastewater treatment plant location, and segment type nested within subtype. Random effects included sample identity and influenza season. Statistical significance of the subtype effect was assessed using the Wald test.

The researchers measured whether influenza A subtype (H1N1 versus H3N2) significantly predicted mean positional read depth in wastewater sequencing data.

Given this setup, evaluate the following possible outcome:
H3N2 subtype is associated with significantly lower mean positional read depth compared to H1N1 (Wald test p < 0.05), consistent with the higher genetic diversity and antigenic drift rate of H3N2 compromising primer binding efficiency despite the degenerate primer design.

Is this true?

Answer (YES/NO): YES